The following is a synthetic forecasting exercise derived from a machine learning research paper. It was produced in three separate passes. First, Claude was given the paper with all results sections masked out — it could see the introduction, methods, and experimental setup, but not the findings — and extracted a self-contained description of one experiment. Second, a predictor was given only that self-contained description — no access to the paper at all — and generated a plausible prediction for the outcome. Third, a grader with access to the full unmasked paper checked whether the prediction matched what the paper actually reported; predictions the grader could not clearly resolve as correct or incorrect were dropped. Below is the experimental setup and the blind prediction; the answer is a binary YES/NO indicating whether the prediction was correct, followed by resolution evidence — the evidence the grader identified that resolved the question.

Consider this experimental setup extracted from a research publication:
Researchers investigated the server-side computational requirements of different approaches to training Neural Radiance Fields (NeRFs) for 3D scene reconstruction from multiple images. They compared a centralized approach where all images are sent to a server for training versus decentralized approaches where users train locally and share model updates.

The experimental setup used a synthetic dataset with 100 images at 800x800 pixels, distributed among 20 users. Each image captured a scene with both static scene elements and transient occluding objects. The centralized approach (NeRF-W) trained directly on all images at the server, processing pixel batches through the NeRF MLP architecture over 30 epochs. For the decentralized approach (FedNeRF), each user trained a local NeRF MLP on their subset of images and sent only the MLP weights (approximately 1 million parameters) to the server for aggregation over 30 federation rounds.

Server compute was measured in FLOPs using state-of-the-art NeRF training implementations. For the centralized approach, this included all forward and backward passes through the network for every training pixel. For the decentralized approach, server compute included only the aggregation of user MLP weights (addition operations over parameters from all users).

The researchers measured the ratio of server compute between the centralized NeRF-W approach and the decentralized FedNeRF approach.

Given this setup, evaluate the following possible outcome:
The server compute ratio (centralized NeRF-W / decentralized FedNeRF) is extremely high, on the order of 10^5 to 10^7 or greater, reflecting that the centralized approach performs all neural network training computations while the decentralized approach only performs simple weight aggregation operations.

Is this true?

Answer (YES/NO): YES